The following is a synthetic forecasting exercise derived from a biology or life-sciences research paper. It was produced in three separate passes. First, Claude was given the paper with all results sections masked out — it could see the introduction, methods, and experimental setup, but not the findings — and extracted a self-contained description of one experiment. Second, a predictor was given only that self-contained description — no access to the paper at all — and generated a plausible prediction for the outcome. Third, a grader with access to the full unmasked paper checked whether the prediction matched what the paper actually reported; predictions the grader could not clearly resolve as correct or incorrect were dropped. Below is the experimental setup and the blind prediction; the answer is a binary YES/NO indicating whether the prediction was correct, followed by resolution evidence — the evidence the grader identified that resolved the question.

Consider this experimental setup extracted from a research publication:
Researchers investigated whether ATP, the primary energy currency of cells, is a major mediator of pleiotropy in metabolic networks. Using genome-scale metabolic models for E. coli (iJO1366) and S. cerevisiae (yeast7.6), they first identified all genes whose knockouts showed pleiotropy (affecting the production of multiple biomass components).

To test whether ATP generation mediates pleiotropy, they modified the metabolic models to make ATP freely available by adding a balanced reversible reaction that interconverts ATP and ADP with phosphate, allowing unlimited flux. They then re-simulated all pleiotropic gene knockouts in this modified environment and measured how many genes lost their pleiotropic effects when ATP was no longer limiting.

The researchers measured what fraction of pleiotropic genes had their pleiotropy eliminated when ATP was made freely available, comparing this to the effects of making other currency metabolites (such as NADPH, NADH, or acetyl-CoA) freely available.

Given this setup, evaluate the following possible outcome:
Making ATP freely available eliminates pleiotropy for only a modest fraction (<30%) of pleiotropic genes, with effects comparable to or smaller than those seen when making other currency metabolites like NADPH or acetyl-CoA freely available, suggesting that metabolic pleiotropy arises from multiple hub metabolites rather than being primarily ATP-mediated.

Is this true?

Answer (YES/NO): NO